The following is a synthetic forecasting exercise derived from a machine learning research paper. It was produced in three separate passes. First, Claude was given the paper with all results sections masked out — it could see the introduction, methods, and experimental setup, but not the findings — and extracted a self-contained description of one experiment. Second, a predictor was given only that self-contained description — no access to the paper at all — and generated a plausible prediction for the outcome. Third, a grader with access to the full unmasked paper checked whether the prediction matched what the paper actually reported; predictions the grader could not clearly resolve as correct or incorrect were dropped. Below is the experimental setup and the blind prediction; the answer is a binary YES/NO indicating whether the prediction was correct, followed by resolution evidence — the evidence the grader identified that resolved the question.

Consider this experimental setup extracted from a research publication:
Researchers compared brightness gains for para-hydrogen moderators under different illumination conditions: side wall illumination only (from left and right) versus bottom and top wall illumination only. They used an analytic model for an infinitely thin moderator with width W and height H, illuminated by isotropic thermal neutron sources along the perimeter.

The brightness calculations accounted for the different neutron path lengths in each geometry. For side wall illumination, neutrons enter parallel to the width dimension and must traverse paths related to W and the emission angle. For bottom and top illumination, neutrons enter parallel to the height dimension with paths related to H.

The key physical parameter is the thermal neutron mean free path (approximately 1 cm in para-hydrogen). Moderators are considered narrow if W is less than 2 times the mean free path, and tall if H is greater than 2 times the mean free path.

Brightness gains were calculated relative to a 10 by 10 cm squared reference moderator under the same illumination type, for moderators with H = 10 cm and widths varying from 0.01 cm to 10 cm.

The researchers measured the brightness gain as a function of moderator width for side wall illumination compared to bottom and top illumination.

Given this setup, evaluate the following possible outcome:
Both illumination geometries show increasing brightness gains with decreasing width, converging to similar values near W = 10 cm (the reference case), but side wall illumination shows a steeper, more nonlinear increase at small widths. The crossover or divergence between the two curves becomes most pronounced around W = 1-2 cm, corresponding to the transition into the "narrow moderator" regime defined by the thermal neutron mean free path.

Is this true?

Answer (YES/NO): NO